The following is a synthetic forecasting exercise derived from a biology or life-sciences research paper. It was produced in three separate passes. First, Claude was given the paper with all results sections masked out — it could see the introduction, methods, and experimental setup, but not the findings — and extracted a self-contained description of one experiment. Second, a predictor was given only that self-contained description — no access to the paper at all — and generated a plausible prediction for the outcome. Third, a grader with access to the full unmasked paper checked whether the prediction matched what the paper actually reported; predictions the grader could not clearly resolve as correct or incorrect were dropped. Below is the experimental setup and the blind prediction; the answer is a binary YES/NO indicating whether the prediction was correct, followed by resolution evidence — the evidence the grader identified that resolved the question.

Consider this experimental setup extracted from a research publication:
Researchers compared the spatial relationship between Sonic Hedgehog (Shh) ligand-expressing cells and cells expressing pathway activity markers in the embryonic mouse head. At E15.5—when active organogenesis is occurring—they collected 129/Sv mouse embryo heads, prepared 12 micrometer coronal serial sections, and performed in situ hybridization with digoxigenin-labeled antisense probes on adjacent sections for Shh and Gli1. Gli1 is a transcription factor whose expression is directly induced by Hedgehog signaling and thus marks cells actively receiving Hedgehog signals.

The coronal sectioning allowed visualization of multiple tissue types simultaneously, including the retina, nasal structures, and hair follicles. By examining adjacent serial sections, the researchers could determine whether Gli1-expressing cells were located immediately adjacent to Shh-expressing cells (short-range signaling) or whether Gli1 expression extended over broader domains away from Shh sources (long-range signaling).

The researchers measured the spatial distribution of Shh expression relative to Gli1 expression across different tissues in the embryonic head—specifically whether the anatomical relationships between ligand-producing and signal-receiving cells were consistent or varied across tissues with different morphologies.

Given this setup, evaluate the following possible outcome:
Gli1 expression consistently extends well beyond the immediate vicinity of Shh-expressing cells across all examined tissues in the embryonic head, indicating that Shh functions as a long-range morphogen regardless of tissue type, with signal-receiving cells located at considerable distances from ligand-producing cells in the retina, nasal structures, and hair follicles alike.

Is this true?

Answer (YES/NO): NO